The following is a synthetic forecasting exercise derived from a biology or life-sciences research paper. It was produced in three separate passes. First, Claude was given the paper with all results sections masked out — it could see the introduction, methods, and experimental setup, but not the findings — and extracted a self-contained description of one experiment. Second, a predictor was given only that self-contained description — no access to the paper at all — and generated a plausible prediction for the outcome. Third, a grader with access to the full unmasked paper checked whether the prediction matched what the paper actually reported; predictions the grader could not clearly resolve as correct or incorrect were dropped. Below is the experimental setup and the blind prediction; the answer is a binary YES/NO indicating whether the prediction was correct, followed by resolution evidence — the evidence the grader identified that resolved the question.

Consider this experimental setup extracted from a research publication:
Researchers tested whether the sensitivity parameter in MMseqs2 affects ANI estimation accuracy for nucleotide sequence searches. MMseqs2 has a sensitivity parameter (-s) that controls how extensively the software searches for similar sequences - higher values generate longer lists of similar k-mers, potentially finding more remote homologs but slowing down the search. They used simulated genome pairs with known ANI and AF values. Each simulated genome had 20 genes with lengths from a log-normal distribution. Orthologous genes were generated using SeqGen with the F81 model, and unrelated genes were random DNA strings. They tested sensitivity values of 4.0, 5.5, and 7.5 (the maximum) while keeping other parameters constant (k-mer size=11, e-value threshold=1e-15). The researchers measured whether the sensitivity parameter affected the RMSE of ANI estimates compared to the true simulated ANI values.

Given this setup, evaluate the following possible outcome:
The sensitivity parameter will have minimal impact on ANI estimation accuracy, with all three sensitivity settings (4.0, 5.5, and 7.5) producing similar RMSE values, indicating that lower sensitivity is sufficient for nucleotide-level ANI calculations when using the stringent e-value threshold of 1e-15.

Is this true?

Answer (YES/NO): YES